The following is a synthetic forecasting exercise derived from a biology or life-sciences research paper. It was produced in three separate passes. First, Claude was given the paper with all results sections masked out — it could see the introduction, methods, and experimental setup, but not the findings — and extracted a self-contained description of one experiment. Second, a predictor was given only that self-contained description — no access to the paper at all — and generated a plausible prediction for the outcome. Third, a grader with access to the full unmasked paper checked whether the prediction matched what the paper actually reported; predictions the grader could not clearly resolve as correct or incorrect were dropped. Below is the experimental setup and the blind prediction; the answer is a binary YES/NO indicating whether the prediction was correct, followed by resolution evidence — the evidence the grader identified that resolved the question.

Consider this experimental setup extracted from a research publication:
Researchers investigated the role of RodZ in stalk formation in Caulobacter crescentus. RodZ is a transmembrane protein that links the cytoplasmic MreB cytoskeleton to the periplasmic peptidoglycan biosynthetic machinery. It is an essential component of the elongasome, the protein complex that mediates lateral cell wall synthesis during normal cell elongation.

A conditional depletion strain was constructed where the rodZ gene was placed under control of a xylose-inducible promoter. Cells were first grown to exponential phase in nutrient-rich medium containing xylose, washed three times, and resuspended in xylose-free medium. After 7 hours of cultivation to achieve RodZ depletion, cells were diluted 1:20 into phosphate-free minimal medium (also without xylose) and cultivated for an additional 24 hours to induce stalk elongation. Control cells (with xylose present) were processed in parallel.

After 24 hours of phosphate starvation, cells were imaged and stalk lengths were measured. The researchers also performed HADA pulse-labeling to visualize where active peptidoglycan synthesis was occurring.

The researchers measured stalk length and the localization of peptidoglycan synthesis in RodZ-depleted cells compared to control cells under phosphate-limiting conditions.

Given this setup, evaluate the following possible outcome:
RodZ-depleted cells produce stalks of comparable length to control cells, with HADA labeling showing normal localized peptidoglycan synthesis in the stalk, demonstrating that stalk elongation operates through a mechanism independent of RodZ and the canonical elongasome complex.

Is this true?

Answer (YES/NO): NO